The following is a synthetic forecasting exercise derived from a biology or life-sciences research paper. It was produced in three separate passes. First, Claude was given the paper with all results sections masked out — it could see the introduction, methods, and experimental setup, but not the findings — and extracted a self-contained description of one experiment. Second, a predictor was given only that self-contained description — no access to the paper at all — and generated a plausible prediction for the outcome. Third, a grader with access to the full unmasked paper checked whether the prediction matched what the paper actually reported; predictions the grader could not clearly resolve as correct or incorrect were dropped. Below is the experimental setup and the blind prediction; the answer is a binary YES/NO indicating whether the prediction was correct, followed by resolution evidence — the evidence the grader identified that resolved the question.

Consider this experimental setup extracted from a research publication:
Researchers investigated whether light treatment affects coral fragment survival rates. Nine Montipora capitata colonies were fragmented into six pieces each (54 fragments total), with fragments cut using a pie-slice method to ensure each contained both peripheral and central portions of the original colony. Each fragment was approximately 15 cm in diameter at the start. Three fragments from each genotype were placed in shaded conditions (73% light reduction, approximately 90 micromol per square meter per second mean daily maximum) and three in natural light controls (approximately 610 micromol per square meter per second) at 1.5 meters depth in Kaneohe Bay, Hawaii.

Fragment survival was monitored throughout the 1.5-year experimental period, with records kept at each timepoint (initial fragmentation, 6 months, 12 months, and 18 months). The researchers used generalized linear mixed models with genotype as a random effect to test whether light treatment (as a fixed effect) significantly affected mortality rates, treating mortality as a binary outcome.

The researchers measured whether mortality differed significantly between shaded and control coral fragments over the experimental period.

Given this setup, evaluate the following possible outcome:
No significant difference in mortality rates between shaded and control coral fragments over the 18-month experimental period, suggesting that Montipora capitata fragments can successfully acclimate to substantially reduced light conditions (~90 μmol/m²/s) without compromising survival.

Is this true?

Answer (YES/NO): YES